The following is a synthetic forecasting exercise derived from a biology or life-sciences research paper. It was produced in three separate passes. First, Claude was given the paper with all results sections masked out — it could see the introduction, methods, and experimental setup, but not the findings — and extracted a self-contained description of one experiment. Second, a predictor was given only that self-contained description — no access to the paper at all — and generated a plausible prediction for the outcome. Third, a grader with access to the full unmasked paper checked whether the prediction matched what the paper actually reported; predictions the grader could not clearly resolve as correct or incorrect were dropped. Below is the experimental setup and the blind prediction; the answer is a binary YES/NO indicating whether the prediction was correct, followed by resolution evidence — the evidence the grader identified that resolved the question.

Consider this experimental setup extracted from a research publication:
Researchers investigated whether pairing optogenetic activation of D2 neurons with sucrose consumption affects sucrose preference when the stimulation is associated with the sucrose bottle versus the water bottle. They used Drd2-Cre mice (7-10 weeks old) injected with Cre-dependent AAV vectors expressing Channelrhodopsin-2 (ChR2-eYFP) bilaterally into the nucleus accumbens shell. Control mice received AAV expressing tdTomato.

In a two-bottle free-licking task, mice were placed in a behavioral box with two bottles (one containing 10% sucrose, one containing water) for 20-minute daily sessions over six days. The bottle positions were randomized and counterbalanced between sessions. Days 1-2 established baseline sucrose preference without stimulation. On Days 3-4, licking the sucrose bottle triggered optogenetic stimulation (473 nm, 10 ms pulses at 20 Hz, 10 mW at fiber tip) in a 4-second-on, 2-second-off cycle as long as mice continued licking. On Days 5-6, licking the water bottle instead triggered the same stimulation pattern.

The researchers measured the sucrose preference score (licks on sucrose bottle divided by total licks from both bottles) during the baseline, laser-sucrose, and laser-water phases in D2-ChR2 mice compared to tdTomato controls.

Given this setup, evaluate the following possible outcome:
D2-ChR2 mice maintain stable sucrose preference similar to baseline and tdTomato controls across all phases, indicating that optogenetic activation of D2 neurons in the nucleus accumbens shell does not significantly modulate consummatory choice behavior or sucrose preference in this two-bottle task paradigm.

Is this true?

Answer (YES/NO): NO